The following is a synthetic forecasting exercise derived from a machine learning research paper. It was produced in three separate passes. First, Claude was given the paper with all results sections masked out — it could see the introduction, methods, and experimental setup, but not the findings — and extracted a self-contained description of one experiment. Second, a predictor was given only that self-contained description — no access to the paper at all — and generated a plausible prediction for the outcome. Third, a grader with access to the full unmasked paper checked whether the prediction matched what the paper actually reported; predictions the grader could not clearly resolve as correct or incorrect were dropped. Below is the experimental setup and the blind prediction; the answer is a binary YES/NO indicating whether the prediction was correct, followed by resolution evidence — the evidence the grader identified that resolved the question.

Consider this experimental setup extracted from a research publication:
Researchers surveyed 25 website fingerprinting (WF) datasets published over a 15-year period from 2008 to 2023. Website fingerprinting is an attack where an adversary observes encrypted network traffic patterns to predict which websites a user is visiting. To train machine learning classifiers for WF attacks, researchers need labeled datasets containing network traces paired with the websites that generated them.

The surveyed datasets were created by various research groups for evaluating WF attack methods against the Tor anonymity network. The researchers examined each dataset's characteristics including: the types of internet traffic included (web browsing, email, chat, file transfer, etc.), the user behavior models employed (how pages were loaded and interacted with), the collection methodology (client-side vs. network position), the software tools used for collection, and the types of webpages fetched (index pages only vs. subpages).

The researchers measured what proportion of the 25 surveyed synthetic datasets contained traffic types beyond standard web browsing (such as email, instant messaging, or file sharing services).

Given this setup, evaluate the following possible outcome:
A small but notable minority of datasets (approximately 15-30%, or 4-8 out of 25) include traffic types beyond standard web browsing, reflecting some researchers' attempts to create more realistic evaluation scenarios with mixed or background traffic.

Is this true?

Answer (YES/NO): NO